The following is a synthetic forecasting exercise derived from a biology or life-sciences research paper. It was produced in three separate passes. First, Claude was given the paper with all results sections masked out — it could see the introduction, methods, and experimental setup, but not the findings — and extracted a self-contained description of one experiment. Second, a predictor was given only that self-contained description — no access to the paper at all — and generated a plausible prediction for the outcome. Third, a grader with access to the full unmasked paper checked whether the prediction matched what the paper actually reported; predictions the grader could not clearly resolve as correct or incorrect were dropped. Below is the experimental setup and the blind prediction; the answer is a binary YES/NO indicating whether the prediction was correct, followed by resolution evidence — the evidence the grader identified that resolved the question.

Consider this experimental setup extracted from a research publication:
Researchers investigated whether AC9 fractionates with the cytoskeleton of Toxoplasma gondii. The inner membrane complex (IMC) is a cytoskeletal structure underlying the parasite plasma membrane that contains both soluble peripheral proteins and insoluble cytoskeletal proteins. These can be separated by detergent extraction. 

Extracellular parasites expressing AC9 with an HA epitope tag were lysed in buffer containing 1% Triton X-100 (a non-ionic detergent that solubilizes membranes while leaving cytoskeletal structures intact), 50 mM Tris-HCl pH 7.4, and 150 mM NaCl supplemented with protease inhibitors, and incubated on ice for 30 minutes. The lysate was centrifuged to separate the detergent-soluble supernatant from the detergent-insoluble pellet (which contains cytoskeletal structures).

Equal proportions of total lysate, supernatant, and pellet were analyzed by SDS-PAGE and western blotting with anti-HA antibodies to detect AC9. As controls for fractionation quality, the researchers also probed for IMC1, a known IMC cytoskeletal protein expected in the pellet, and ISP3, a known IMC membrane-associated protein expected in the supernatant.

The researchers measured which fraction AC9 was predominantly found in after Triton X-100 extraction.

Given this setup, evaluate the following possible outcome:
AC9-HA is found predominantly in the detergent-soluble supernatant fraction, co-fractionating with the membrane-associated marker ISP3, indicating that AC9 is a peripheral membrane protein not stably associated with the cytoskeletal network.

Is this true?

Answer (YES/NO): NO